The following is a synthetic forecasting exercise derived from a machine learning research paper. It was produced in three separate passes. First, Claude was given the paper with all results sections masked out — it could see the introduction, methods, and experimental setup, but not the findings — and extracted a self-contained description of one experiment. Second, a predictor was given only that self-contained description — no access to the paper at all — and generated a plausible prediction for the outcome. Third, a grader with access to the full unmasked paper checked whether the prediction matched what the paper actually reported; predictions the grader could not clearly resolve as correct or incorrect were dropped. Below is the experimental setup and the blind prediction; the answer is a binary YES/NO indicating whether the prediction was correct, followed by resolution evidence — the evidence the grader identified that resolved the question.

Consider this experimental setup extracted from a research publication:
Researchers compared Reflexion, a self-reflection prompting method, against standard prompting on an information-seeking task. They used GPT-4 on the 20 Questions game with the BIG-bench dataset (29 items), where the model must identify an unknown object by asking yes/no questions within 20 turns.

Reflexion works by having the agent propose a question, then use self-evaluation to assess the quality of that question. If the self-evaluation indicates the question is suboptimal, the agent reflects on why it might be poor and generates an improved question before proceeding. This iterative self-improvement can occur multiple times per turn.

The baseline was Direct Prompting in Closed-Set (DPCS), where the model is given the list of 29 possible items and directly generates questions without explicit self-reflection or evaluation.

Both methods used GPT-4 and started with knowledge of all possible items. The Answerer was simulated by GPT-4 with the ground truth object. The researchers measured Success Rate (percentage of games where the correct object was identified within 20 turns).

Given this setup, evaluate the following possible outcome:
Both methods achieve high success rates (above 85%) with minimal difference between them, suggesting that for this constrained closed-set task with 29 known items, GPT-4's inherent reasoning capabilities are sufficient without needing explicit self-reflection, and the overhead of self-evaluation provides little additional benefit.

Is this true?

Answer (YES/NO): NO